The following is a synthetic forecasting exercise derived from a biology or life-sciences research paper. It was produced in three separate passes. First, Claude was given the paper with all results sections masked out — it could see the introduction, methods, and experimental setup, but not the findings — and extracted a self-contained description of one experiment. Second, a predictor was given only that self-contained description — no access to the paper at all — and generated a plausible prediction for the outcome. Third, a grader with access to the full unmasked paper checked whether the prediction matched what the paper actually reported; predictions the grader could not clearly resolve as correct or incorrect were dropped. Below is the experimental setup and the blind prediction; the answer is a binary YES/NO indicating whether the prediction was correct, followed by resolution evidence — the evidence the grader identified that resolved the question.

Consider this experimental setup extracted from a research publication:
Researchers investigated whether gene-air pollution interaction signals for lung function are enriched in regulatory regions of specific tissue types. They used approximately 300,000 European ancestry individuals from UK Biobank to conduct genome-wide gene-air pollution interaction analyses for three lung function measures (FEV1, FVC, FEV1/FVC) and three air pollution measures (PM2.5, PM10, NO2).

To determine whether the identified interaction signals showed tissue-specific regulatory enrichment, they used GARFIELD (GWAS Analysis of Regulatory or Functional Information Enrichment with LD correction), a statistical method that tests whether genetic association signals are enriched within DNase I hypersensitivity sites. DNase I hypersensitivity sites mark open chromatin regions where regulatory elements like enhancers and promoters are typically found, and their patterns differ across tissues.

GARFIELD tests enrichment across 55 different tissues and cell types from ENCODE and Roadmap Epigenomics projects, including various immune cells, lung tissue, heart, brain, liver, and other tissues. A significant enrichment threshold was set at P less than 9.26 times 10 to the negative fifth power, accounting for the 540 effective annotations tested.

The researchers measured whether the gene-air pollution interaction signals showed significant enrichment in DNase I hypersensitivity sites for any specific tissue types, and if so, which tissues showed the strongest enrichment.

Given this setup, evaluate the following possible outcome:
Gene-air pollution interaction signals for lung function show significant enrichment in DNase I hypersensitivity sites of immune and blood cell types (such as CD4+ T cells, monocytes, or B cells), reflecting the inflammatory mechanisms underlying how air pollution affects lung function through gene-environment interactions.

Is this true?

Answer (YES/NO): NO